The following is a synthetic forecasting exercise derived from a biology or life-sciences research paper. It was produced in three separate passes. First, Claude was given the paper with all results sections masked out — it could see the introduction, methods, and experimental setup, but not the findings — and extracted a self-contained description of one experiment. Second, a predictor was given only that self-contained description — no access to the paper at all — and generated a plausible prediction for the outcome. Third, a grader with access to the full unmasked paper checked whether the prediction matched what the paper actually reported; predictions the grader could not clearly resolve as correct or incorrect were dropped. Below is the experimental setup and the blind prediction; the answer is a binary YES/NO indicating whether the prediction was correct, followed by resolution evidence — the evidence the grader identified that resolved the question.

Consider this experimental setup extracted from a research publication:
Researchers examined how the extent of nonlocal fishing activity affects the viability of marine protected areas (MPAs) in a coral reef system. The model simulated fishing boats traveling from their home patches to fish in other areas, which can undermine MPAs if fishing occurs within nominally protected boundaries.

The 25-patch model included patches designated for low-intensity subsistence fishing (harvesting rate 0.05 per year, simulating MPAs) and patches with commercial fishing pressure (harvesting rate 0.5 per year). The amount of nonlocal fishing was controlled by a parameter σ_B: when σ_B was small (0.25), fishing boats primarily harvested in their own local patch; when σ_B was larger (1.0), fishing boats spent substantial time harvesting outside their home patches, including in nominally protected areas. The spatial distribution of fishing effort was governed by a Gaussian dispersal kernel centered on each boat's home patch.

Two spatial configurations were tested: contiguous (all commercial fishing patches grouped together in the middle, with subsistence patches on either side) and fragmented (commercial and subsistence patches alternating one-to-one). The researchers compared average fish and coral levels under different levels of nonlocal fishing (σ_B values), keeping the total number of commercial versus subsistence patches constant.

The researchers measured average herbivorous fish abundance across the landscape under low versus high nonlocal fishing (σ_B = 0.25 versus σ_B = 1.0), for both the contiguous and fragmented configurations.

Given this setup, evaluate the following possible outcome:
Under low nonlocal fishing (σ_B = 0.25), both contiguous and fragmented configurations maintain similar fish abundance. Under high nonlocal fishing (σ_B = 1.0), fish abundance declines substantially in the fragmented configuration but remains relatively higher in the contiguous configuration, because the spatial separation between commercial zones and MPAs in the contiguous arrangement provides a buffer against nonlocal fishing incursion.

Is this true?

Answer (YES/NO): NO